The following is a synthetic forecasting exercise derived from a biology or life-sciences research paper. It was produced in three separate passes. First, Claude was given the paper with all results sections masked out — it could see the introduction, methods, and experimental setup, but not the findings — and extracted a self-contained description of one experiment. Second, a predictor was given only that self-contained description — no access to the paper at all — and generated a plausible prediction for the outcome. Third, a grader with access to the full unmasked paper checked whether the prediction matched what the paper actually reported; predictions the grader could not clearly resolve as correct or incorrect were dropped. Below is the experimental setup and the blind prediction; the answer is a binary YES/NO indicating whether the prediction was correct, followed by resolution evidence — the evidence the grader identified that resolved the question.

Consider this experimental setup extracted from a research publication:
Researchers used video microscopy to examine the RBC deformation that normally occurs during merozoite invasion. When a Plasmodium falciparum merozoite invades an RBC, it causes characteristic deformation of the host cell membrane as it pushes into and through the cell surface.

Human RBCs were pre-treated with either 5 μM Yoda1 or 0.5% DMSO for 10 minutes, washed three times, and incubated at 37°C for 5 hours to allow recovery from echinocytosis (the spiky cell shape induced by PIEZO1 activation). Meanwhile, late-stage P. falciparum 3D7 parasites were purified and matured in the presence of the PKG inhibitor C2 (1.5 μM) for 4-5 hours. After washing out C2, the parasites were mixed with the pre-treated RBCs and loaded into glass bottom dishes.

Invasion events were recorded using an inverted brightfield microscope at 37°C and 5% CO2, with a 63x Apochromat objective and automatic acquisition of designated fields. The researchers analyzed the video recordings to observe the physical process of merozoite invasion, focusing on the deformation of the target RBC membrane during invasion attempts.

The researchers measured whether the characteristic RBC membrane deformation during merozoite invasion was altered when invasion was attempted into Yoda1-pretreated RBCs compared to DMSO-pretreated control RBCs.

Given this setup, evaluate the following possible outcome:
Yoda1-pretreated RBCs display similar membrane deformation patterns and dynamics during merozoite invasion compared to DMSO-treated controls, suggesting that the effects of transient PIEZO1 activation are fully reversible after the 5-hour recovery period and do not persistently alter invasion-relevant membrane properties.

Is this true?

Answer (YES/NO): NO